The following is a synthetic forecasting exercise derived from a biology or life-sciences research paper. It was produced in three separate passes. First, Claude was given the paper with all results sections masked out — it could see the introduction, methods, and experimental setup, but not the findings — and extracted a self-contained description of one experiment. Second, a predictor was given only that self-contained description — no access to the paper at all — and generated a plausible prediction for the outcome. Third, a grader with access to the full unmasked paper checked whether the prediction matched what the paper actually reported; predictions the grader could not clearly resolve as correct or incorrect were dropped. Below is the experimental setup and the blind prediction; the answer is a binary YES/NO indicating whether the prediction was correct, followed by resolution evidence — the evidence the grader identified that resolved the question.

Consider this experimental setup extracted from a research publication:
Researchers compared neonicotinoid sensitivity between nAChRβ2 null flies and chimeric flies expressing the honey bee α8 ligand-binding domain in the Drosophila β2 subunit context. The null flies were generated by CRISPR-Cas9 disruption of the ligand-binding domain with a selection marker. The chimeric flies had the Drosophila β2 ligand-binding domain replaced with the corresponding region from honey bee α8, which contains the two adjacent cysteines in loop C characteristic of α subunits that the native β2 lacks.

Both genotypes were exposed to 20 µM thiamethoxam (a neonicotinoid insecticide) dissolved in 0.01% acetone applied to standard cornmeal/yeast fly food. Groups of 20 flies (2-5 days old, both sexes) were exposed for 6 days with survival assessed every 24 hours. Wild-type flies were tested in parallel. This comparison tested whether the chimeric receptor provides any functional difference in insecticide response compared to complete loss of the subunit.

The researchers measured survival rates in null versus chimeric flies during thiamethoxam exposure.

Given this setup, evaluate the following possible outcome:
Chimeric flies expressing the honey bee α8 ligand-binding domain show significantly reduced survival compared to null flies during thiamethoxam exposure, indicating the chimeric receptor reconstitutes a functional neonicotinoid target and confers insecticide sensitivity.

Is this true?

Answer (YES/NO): NO